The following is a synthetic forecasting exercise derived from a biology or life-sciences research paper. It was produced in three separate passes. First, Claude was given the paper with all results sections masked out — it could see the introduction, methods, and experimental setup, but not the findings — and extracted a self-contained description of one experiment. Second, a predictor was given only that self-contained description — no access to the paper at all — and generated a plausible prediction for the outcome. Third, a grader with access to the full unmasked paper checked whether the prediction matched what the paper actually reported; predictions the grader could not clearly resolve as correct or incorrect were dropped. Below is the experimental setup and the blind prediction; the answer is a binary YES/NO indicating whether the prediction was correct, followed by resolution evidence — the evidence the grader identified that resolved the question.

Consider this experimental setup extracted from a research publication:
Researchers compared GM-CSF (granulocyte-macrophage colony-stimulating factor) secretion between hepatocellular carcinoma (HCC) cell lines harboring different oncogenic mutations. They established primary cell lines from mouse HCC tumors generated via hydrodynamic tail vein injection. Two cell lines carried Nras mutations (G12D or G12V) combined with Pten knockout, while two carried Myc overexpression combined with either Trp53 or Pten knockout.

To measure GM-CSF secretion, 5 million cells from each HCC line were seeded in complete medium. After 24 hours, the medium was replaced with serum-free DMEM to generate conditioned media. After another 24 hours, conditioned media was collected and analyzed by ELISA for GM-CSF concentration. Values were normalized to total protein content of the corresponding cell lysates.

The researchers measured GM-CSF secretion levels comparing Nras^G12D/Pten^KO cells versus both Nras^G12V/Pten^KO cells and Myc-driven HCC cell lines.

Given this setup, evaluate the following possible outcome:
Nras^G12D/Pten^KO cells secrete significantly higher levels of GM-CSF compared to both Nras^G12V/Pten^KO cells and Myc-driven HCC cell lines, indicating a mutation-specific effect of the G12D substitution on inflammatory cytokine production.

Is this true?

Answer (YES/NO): YES